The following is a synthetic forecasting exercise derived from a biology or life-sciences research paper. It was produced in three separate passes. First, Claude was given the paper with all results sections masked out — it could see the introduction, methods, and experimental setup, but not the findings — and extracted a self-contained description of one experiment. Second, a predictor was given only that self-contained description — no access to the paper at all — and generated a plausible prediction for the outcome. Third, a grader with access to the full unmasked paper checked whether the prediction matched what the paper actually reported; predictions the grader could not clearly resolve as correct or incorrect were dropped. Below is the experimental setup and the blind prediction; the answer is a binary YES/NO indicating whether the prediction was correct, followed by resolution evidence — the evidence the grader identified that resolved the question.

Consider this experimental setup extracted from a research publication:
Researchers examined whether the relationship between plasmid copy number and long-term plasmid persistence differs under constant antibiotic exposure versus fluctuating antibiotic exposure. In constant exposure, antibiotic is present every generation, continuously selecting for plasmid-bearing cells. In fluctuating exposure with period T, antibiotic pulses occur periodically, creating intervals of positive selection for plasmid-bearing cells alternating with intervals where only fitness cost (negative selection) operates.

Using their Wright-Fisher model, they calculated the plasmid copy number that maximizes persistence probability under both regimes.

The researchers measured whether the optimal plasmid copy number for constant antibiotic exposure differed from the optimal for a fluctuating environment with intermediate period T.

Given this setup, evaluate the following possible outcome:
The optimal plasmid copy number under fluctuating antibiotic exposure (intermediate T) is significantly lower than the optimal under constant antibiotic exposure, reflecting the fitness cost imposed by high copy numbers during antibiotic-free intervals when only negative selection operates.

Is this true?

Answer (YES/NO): YES